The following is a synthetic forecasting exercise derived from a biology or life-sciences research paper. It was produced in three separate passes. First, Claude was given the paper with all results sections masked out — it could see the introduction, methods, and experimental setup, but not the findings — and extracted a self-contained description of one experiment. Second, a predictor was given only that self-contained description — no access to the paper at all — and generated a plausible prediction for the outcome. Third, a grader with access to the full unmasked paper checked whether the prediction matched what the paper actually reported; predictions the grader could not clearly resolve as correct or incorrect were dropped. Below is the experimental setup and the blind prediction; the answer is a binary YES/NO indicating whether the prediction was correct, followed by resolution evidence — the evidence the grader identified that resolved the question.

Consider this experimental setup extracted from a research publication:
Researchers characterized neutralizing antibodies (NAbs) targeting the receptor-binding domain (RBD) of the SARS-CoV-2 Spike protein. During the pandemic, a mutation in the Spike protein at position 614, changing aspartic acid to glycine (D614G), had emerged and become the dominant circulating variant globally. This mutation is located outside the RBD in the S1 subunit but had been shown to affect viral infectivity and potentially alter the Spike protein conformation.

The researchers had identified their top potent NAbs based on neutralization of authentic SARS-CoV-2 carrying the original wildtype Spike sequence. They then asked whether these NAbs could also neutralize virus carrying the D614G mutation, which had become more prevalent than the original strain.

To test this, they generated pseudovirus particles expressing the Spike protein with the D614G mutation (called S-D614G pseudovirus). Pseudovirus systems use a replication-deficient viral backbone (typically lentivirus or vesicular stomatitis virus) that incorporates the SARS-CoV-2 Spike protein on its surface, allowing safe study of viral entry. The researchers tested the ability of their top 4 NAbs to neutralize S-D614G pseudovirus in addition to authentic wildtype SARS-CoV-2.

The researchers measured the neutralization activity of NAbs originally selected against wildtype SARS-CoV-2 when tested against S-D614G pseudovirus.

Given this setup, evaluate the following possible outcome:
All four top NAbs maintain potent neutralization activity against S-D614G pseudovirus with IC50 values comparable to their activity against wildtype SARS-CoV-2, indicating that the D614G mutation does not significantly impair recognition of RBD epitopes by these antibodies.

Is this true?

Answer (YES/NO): YES